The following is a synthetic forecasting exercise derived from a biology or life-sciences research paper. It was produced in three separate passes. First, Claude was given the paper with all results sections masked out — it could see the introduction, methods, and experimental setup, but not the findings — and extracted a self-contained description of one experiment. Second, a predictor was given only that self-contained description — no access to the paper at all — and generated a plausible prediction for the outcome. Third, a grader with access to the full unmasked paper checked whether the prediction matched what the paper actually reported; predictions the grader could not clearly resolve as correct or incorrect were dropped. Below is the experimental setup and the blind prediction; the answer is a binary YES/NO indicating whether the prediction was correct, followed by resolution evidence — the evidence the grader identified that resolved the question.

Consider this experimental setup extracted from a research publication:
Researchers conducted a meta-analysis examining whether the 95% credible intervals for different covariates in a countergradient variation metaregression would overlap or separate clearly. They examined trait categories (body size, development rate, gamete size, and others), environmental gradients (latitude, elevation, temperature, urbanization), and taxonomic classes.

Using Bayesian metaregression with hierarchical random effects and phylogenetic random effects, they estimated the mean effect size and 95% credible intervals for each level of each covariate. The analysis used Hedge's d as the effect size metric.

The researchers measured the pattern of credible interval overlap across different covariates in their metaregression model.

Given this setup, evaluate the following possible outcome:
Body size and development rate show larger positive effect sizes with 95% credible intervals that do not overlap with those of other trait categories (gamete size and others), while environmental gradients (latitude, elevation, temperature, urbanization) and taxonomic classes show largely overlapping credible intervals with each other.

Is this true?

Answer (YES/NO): NO